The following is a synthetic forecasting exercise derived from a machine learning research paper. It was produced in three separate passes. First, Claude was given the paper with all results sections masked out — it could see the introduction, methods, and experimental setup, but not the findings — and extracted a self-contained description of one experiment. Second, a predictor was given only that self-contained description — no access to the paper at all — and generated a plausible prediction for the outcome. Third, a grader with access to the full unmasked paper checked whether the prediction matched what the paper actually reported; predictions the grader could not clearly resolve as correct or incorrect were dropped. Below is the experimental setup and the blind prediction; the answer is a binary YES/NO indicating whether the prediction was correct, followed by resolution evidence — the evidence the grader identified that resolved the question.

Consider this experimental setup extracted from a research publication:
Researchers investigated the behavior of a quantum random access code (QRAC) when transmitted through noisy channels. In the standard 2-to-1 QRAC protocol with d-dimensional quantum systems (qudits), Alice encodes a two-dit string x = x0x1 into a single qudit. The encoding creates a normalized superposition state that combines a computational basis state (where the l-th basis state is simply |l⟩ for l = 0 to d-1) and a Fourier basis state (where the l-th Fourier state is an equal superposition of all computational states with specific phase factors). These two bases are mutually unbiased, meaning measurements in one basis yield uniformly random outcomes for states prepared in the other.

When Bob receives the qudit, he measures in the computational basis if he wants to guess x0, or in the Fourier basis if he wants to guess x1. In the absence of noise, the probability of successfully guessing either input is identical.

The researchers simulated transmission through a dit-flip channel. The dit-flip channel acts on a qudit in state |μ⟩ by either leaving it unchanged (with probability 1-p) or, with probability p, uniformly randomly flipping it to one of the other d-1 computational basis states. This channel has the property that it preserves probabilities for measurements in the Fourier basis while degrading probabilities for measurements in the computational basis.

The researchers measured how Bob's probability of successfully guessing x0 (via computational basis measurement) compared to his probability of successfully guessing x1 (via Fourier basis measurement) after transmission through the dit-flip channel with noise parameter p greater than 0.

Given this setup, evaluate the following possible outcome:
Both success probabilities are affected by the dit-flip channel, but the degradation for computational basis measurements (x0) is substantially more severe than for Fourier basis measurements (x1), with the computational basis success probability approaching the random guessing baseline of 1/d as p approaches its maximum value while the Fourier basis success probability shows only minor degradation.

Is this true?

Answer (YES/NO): NO